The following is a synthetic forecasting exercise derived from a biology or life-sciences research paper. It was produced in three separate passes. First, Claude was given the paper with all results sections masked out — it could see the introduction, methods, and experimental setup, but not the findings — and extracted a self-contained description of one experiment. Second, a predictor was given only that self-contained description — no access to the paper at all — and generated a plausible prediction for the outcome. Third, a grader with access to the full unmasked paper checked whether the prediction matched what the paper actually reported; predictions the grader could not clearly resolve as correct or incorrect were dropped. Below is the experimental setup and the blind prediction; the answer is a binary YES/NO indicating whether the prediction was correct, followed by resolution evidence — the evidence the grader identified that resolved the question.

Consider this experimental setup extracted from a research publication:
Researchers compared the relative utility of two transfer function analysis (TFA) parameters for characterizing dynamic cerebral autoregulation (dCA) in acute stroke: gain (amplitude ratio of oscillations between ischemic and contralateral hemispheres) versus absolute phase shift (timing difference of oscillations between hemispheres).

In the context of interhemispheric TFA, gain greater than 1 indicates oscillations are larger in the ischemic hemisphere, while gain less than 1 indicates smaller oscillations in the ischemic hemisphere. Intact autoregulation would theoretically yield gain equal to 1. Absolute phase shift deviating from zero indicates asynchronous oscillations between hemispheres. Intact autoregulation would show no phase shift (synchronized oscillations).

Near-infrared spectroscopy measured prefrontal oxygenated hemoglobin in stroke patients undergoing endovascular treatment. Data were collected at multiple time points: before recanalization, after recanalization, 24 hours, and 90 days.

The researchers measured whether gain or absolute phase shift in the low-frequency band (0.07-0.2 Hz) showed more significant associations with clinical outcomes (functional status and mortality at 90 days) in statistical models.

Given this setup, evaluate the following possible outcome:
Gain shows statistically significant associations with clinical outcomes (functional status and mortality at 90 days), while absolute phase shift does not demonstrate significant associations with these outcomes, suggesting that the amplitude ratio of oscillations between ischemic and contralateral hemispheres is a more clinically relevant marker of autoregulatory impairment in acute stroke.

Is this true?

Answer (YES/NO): YES